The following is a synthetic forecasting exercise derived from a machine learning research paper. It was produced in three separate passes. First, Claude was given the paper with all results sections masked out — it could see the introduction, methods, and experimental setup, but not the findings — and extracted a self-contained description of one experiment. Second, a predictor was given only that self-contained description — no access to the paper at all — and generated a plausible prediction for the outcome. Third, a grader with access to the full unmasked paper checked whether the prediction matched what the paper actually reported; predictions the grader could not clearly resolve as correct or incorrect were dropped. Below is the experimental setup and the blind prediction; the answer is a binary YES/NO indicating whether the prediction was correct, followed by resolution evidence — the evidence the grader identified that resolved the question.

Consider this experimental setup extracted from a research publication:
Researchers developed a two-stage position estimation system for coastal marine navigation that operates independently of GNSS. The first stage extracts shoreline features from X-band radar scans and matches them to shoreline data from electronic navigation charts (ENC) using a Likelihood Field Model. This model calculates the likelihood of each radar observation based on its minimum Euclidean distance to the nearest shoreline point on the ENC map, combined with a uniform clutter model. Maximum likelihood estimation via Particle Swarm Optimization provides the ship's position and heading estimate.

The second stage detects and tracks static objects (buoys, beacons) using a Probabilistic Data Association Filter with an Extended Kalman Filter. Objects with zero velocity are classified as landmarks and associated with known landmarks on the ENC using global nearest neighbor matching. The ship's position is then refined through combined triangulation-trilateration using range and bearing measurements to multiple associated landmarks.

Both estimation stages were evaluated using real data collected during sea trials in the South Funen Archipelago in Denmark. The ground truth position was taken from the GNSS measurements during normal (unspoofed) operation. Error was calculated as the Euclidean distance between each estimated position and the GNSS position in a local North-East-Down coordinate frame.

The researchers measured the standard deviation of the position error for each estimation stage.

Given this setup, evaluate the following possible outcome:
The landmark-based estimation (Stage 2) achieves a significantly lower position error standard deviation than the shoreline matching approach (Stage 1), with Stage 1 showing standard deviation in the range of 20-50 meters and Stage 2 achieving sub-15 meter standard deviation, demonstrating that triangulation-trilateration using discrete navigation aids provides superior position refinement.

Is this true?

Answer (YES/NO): NO